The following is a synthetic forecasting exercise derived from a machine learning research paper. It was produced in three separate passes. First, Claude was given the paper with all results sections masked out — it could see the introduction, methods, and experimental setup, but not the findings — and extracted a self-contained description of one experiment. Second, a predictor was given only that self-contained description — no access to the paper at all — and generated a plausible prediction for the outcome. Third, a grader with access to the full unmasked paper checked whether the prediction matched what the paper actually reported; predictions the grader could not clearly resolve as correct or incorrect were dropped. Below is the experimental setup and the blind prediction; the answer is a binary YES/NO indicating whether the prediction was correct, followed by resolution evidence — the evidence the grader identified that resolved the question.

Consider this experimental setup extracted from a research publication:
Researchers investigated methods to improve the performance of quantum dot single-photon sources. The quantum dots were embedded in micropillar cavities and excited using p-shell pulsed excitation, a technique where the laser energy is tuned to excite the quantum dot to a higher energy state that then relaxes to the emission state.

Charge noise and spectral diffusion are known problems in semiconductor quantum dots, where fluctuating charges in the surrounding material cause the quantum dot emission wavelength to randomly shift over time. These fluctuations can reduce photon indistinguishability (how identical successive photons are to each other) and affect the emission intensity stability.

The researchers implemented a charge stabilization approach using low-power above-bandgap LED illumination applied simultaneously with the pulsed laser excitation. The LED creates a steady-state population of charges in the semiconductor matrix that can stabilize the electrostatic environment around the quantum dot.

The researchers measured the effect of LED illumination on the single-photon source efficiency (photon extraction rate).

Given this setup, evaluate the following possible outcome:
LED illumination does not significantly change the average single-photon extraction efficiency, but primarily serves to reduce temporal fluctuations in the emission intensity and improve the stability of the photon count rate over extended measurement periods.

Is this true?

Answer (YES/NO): NO